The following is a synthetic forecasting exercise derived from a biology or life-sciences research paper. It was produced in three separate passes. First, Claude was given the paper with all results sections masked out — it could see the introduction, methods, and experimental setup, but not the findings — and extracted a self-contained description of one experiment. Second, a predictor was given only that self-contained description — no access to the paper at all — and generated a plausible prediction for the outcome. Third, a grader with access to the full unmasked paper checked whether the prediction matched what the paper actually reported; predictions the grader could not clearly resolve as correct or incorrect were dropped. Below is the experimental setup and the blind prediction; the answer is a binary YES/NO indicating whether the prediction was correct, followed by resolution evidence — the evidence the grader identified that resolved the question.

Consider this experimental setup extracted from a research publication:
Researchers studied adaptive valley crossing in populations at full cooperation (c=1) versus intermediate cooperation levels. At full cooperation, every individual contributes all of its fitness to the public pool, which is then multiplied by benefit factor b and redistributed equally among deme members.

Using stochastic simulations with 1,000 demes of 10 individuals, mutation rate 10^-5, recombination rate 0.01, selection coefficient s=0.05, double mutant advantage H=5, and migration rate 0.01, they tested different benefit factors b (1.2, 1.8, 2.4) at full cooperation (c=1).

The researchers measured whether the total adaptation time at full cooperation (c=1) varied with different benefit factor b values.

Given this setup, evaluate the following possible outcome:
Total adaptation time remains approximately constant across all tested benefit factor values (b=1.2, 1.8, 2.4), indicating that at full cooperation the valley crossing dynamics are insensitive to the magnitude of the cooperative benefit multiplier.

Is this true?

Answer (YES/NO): YES